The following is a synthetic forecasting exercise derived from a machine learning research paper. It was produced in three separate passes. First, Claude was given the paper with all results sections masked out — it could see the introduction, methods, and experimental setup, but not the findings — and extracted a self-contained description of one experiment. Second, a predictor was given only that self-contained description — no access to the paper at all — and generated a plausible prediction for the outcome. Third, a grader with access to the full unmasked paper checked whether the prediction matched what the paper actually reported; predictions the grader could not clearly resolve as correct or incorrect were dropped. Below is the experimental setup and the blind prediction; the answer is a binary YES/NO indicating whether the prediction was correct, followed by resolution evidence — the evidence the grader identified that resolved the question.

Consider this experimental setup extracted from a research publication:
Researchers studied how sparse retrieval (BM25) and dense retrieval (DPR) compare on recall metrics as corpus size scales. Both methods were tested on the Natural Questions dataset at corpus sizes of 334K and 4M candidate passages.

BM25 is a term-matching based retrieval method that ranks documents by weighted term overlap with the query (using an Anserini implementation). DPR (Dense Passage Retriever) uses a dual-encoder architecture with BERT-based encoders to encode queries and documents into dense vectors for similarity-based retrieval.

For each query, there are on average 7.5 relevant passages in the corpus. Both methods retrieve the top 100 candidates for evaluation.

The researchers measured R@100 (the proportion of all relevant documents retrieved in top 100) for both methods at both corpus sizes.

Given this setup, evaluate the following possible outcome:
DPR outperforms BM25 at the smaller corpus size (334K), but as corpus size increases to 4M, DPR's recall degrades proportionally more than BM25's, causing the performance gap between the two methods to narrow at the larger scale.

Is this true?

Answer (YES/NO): NO